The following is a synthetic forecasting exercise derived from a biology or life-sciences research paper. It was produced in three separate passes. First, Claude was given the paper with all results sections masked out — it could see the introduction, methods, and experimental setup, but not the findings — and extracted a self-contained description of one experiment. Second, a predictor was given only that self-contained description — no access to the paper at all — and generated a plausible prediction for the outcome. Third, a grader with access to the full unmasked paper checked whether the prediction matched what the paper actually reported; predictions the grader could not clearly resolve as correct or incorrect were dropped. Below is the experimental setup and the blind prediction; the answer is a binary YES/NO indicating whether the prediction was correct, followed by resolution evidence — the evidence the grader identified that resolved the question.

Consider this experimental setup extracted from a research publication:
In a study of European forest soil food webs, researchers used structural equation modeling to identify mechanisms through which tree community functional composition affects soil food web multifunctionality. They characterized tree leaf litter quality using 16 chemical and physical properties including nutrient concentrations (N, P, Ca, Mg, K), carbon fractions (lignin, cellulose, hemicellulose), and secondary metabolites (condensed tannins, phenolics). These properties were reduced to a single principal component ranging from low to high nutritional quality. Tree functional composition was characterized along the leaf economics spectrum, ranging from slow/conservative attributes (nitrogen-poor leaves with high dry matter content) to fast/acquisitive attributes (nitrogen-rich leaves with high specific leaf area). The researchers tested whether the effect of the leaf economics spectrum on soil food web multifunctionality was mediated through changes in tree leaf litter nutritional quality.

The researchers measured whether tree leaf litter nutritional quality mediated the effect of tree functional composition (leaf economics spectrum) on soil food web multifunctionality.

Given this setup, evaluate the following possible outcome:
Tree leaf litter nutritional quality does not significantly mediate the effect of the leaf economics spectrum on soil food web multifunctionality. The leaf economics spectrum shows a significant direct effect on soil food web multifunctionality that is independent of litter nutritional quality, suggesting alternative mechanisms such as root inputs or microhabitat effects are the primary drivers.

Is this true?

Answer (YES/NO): NO